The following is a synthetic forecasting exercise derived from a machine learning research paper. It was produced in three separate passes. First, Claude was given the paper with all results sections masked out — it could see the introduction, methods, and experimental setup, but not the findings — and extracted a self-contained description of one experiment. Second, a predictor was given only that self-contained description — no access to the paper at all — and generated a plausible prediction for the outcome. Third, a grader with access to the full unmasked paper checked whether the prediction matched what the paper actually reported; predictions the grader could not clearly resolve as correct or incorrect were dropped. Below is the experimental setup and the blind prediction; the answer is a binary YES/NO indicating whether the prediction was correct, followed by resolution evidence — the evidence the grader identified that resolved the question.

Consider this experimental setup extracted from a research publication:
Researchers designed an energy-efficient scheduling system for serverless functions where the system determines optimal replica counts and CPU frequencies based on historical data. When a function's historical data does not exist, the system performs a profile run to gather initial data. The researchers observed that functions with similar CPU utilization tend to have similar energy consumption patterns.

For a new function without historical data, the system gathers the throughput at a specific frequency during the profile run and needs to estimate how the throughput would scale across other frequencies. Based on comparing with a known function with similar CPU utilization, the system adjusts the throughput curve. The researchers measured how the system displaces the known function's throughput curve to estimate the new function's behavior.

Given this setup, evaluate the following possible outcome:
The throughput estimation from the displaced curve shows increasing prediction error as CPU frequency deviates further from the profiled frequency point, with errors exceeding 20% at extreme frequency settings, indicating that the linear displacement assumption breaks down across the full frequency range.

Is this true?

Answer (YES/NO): NO